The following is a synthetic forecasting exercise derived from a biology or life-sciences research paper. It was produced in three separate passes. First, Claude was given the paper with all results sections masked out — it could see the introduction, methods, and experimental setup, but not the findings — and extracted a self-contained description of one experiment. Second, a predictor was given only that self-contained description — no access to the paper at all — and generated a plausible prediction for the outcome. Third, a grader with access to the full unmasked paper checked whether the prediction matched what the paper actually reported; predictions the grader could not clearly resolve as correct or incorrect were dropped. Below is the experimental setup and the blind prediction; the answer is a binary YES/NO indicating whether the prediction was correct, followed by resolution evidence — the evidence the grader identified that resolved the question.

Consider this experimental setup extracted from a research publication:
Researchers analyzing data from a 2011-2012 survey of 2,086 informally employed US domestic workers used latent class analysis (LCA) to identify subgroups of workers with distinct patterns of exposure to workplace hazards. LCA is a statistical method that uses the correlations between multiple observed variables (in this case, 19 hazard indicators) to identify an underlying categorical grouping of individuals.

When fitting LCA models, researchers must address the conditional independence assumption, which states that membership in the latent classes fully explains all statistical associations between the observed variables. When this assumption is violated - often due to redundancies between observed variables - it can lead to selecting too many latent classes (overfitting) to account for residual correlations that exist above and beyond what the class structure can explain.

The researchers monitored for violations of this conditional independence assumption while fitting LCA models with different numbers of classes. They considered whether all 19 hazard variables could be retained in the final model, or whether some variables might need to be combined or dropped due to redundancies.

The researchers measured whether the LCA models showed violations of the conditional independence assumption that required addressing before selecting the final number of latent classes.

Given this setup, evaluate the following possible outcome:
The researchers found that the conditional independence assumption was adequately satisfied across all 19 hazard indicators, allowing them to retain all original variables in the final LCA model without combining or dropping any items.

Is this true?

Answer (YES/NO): NO